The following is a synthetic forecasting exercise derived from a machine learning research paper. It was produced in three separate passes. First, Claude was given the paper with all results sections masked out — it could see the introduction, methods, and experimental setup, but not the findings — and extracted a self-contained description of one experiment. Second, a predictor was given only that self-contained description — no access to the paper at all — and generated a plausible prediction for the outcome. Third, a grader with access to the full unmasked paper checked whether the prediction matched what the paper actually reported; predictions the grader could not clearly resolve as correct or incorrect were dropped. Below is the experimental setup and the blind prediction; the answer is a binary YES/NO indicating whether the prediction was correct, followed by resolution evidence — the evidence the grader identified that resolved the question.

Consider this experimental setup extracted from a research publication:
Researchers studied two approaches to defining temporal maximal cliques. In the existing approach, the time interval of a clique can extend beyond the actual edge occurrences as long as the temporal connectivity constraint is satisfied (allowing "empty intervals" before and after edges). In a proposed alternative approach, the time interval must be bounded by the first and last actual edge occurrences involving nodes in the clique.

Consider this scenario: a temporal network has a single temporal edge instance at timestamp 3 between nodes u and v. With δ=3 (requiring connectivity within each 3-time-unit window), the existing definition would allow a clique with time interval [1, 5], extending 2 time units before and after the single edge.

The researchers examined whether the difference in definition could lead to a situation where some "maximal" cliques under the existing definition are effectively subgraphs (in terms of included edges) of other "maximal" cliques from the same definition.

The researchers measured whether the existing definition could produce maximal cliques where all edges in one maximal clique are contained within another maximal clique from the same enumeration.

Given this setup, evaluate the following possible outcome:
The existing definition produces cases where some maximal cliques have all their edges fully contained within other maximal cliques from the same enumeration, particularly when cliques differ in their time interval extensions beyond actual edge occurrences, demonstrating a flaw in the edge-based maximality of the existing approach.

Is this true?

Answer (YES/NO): YES